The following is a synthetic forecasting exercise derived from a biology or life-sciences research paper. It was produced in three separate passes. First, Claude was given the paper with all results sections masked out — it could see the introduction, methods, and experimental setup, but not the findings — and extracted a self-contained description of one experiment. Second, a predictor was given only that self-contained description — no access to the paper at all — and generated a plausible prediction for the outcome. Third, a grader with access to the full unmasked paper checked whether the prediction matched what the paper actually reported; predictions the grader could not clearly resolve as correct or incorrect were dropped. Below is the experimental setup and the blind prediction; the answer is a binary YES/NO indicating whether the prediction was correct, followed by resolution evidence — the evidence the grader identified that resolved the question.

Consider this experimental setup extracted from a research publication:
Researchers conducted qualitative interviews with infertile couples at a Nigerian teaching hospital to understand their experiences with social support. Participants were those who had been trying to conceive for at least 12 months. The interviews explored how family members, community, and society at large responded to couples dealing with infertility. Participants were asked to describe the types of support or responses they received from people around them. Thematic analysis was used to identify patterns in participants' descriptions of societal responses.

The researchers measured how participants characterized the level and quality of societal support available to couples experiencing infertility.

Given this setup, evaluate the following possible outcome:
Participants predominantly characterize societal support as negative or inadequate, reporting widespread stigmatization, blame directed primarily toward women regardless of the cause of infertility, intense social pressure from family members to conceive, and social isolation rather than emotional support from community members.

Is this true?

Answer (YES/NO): YES